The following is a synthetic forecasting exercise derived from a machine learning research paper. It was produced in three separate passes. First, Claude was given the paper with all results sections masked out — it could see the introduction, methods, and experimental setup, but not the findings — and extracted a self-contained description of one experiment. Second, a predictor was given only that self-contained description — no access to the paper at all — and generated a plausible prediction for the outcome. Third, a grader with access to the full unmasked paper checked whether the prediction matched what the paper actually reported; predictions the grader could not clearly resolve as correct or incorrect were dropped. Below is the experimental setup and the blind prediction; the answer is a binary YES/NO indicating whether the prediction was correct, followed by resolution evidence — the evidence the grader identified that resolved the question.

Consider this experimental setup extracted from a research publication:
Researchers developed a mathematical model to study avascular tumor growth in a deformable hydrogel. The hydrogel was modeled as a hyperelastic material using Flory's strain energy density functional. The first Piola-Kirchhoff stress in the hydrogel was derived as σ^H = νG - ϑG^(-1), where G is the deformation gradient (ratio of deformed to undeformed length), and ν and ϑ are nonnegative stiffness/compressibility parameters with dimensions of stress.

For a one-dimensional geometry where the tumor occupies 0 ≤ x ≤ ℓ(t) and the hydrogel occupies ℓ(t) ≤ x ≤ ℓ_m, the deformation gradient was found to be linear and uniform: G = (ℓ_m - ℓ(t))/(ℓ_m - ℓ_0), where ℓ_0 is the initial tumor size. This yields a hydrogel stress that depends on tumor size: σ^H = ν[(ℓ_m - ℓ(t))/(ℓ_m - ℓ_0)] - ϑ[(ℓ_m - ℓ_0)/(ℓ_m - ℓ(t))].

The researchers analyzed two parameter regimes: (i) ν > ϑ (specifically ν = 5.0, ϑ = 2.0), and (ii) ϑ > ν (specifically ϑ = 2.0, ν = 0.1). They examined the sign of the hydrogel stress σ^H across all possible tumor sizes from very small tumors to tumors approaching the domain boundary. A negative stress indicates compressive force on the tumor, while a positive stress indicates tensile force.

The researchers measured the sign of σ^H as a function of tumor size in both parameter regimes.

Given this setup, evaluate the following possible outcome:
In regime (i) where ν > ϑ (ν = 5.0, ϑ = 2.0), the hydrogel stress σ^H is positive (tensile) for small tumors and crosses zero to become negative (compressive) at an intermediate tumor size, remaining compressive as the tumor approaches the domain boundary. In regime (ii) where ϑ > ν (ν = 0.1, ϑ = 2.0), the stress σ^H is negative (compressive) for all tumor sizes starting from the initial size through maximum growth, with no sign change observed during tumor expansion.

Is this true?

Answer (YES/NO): YES